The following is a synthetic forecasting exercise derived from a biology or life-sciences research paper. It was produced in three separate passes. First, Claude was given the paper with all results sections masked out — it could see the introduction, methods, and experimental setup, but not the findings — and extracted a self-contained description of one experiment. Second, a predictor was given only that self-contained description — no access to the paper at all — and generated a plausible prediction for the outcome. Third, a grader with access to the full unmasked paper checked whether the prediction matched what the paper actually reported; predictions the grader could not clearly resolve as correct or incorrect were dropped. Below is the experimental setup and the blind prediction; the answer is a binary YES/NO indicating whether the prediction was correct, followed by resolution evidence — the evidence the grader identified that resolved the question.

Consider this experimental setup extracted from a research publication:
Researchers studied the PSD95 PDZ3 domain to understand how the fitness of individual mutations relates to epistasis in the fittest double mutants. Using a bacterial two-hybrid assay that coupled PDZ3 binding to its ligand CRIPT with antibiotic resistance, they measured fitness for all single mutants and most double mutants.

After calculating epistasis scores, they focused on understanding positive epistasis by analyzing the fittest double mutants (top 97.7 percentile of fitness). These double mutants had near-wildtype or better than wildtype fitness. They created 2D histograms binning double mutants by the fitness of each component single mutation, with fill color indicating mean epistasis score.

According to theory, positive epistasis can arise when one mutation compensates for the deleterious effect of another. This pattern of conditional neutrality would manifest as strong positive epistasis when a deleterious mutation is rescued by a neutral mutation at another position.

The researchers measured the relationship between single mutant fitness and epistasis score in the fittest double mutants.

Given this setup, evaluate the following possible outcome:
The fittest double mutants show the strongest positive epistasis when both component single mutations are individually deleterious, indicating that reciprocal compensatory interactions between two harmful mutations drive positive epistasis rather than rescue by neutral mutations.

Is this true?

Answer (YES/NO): NO